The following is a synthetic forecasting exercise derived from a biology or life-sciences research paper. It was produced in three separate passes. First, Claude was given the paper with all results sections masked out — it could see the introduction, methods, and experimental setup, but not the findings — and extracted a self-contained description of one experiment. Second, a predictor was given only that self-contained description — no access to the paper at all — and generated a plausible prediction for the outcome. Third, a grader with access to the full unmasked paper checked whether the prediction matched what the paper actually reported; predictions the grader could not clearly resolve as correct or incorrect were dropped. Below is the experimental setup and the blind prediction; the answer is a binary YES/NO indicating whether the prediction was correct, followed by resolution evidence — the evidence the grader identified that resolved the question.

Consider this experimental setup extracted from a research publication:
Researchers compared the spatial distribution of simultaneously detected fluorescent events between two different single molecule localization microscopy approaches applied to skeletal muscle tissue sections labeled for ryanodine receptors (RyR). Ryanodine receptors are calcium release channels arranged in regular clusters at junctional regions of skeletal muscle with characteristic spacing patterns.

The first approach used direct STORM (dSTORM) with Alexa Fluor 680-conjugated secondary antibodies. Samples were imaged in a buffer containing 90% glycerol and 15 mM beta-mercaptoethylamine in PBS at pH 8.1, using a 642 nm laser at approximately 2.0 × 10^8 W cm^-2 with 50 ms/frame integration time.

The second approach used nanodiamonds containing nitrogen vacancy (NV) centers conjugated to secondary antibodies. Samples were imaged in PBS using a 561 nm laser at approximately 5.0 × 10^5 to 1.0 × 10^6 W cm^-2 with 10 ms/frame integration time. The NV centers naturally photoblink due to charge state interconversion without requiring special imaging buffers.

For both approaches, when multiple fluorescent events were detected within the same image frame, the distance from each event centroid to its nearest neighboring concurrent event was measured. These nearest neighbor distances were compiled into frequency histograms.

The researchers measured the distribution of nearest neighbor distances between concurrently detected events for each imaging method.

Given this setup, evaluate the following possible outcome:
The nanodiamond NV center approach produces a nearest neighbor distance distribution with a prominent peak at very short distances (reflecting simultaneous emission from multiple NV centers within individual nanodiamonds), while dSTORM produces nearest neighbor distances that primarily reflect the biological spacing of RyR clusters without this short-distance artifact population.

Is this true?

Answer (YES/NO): NO